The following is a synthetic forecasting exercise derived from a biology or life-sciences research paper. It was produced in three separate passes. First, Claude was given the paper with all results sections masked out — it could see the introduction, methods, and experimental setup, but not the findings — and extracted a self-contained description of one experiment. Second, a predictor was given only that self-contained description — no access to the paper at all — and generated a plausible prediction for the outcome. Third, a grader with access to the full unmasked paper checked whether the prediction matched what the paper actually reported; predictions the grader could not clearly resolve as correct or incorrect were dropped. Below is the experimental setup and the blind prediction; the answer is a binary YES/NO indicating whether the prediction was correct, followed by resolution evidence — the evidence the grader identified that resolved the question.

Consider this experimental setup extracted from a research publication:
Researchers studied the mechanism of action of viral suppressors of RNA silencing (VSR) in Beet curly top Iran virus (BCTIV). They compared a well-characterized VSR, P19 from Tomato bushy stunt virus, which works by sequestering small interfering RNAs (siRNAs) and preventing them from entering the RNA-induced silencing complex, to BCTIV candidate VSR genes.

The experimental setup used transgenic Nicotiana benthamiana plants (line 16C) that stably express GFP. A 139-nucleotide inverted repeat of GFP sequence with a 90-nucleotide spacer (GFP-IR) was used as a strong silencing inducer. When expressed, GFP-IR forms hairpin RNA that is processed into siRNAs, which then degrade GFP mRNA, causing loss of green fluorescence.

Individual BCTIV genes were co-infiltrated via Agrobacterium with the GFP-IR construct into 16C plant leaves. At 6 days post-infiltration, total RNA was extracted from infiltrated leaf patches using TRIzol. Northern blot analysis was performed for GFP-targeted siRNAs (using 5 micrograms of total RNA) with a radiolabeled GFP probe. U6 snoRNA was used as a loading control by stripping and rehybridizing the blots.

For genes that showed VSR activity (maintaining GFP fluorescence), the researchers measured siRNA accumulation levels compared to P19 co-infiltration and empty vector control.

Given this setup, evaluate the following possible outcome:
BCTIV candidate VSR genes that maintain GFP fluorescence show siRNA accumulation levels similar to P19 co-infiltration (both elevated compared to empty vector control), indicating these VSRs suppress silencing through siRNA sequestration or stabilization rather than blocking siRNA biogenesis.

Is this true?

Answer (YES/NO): NO